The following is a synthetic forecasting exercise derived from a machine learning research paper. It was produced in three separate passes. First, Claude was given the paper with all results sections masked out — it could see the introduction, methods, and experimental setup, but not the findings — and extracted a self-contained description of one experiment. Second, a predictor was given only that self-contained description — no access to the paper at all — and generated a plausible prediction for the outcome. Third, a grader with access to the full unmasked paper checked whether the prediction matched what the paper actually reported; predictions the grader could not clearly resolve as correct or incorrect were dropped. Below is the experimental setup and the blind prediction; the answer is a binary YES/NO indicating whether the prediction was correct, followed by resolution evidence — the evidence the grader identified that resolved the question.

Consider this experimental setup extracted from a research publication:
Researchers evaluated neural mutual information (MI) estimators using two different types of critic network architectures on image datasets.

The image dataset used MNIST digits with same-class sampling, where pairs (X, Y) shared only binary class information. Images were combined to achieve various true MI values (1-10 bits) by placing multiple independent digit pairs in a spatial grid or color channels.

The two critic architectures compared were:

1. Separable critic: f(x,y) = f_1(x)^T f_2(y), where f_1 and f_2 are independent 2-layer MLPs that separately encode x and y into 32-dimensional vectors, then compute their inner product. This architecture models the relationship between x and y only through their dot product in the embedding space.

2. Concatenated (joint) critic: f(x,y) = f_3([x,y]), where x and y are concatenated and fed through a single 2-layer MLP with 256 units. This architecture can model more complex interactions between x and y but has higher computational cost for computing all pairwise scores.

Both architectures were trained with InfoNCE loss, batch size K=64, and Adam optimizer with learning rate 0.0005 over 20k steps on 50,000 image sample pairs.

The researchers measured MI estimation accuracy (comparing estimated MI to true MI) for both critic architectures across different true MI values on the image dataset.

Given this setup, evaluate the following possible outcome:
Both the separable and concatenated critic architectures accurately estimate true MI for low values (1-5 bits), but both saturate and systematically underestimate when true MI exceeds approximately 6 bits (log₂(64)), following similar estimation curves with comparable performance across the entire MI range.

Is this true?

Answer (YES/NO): NO